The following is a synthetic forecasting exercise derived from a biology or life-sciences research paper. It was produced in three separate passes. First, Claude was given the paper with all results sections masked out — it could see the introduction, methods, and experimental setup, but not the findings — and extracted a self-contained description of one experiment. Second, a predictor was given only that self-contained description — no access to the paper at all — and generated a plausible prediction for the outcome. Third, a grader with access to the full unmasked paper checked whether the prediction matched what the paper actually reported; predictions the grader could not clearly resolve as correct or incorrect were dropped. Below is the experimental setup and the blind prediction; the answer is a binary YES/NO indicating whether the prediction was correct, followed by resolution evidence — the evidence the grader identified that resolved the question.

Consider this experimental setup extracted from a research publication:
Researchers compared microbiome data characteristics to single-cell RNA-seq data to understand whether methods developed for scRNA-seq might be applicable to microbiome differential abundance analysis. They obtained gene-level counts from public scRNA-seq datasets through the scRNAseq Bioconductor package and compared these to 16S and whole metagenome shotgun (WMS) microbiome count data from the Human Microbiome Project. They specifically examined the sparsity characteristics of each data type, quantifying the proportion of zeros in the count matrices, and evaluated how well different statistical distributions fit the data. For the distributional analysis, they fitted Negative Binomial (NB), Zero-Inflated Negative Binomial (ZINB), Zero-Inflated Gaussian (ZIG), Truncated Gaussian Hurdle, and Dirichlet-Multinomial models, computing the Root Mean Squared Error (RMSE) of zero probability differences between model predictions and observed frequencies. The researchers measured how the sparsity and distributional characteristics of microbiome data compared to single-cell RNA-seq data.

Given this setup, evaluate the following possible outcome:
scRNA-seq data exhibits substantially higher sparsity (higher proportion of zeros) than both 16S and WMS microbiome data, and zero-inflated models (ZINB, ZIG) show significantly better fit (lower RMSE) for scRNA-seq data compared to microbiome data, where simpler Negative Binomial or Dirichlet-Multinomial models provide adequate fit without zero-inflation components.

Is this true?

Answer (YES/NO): NO